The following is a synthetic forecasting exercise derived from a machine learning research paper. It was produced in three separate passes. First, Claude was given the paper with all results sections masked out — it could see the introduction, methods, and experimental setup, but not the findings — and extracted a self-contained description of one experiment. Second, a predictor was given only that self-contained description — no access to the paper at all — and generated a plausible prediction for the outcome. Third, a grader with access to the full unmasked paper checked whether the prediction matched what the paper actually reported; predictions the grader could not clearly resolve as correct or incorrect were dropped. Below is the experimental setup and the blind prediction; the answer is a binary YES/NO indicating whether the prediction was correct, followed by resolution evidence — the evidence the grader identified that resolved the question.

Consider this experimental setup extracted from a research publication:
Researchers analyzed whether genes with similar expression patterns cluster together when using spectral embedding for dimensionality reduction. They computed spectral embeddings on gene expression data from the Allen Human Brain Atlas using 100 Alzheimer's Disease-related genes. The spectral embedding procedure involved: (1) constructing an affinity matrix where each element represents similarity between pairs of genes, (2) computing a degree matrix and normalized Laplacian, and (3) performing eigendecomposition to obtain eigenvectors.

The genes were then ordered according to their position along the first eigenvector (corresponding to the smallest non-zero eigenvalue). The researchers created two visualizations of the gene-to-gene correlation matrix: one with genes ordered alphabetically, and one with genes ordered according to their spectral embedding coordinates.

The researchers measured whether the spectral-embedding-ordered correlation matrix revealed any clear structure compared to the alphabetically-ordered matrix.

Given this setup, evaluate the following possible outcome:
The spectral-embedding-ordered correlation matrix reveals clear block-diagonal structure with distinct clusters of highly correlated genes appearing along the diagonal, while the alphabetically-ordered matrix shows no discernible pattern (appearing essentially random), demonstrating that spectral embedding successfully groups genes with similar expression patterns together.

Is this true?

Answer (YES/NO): YES